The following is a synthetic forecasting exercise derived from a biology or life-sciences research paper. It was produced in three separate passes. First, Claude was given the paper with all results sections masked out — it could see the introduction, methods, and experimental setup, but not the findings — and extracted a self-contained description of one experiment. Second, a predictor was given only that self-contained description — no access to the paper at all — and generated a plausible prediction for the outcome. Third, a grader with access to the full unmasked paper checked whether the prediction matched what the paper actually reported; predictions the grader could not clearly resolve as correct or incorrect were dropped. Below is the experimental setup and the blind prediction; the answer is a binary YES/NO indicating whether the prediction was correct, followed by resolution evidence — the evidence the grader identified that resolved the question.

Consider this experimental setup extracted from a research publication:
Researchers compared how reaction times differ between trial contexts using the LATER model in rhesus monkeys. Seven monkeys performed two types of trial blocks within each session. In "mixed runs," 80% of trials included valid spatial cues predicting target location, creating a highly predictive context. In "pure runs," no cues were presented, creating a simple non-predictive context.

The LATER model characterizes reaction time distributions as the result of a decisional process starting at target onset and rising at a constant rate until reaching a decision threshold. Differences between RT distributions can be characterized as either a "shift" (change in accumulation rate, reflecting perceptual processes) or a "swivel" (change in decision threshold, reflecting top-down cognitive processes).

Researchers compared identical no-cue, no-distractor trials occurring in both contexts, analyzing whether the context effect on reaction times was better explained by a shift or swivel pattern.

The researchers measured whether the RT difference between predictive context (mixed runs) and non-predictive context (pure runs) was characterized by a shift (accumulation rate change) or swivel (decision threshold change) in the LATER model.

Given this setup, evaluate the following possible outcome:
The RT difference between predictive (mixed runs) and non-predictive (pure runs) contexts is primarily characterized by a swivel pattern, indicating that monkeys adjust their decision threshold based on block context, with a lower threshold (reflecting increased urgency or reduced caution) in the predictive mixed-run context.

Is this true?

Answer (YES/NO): NO